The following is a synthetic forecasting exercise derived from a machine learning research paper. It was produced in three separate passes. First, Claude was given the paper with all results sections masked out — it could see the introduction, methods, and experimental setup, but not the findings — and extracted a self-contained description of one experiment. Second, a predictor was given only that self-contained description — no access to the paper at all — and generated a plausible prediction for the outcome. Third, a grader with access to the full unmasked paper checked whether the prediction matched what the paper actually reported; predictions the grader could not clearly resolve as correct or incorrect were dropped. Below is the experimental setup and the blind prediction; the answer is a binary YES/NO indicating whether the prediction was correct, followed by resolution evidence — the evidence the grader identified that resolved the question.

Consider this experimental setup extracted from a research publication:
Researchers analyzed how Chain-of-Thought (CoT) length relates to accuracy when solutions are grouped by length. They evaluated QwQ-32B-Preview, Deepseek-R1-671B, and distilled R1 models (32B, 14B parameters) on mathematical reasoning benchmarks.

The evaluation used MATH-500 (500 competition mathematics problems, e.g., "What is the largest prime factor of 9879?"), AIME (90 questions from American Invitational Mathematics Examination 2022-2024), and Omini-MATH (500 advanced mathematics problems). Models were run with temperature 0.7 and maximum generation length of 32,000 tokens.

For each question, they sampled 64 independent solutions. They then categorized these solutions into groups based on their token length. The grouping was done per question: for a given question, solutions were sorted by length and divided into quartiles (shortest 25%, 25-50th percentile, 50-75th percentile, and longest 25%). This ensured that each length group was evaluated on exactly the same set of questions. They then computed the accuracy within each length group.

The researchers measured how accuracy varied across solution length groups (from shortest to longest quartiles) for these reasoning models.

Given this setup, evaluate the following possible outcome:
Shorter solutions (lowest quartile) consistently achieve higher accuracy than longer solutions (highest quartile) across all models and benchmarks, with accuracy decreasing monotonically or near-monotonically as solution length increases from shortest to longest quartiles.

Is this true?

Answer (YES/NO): NO